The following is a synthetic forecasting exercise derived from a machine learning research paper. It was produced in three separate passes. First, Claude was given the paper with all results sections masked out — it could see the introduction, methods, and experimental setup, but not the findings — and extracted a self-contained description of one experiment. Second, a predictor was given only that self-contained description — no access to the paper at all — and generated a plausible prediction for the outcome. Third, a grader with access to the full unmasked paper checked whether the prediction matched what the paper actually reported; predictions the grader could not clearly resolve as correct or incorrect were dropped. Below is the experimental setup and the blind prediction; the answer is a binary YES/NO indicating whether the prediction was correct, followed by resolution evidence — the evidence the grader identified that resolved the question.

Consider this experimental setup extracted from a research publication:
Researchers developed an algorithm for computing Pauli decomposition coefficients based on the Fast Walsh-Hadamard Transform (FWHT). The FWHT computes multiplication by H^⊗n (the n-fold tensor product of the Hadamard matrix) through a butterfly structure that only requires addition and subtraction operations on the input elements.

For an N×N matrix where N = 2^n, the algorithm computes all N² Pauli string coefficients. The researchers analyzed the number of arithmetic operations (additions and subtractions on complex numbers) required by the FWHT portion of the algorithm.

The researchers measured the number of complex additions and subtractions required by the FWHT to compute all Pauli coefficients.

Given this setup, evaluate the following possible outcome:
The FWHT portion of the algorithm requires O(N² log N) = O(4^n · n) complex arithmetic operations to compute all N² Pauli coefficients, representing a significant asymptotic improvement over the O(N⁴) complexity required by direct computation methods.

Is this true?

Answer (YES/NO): NO